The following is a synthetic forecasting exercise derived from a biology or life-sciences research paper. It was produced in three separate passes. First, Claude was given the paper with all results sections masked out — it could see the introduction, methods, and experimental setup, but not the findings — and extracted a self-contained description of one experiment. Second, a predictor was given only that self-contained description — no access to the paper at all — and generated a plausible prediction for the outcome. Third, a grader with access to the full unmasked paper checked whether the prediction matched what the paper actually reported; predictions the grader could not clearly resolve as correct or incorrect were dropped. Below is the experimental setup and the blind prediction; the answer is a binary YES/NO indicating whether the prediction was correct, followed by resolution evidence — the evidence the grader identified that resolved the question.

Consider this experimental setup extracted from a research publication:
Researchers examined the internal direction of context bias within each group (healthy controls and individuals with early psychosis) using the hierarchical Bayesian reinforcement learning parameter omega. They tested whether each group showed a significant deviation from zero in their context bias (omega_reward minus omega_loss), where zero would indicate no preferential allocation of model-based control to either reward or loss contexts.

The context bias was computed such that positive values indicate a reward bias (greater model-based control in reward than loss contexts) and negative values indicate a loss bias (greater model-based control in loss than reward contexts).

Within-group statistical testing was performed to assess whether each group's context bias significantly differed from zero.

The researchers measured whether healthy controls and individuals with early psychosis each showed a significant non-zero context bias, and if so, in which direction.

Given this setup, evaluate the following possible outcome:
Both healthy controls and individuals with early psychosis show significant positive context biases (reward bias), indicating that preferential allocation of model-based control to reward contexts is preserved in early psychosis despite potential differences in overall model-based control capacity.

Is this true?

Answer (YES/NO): NO